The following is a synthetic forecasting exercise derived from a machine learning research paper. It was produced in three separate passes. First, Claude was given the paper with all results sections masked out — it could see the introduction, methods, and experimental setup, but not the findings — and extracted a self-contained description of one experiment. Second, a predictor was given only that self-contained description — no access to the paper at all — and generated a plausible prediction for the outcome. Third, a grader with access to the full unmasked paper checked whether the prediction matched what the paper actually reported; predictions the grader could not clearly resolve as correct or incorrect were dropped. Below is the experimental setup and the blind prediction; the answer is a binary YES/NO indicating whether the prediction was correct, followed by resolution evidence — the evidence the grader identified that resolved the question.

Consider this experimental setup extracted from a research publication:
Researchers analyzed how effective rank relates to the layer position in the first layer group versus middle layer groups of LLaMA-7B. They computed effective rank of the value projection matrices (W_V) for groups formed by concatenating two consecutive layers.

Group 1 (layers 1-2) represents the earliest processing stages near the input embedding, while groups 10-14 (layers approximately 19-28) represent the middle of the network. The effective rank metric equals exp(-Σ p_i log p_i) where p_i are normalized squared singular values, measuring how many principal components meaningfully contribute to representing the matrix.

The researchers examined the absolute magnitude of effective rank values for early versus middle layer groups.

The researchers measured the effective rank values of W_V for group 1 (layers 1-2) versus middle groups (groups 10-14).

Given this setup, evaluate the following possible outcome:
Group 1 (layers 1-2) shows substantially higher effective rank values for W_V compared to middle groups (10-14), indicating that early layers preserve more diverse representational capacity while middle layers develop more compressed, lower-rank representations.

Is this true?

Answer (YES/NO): NO